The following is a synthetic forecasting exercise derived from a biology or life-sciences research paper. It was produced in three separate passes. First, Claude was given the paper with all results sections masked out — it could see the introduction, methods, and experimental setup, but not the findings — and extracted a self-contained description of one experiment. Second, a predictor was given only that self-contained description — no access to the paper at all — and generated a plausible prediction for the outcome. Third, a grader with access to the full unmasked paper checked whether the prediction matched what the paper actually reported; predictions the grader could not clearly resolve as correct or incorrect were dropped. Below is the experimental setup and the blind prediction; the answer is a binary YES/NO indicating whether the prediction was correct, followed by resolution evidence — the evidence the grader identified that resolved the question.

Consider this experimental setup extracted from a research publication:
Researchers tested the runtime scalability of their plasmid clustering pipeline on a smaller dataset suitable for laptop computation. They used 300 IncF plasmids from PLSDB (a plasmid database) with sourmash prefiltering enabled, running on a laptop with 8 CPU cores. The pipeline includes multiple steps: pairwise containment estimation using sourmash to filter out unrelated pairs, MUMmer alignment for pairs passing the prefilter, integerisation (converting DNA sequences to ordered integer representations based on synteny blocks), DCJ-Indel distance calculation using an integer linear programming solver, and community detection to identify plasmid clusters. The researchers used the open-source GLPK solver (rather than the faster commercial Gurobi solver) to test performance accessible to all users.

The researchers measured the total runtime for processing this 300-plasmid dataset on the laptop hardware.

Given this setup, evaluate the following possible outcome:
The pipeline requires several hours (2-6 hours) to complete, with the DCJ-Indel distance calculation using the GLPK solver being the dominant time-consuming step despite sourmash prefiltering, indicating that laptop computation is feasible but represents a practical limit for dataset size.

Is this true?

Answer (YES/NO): NO